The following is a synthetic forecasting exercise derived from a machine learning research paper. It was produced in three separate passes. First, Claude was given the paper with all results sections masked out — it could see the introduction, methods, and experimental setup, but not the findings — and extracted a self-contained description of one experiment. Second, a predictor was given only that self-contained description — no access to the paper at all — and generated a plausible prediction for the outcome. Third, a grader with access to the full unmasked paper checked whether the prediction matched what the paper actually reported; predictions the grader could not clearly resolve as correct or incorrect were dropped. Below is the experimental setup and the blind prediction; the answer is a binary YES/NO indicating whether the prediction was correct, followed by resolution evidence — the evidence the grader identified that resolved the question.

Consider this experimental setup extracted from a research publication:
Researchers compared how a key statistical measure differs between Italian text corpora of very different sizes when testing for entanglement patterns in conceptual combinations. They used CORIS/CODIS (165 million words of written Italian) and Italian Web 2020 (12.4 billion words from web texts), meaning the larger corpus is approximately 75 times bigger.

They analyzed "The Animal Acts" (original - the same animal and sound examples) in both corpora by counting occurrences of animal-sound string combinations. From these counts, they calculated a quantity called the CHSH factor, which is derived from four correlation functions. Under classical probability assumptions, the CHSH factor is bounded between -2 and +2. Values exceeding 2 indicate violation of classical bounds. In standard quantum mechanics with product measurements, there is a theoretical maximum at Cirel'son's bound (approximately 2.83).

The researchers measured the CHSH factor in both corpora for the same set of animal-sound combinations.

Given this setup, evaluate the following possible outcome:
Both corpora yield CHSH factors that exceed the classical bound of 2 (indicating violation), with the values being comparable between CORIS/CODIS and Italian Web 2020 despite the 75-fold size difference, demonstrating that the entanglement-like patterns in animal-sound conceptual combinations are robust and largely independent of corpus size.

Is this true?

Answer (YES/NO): NO